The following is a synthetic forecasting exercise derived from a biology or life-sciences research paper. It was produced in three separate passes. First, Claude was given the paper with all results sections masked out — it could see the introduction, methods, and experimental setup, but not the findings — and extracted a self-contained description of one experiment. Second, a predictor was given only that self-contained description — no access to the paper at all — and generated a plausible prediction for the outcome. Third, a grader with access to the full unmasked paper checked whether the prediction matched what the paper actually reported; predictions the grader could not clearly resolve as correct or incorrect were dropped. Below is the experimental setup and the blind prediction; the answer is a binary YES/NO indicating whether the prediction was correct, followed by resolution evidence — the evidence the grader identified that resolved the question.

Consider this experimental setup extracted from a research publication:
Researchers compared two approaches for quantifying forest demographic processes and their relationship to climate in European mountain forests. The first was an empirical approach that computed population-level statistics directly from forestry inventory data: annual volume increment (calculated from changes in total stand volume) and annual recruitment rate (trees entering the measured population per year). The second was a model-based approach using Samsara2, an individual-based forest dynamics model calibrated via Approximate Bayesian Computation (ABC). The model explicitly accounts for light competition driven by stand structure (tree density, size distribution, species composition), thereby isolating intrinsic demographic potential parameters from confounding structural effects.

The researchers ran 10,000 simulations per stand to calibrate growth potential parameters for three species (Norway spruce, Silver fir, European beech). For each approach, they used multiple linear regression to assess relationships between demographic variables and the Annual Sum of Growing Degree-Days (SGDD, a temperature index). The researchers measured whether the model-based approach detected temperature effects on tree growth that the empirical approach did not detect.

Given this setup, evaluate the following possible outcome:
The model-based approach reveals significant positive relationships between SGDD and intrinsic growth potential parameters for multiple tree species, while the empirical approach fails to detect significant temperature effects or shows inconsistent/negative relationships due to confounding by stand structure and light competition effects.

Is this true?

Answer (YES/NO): NO